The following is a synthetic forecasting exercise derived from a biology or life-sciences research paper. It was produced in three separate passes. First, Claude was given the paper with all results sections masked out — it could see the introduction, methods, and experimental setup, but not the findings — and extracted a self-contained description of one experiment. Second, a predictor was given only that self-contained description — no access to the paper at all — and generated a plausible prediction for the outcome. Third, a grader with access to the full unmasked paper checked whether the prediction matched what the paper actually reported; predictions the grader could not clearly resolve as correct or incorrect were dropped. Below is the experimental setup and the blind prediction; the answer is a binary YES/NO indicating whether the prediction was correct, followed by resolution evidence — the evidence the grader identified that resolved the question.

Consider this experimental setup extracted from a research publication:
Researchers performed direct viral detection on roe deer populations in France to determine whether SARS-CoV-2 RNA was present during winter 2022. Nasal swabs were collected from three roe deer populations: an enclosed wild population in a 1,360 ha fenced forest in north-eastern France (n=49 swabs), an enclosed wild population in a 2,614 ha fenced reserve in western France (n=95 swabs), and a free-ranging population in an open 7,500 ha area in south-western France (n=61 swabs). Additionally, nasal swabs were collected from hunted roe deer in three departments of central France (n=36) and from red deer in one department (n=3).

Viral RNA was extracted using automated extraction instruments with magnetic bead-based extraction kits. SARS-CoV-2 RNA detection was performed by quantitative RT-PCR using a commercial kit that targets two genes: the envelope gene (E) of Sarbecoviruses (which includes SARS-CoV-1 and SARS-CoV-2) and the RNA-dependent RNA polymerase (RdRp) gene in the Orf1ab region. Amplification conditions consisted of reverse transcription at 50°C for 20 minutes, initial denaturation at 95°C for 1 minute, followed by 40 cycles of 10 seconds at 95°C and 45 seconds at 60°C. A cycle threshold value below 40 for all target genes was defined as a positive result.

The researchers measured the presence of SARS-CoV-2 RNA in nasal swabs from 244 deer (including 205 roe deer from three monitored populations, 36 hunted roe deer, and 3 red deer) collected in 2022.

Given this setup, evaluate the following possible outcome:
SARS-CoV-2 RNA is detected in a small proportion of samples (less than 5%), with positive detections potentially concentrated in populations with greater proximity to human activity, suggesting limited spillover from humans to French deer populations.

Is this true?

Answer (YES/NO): NO